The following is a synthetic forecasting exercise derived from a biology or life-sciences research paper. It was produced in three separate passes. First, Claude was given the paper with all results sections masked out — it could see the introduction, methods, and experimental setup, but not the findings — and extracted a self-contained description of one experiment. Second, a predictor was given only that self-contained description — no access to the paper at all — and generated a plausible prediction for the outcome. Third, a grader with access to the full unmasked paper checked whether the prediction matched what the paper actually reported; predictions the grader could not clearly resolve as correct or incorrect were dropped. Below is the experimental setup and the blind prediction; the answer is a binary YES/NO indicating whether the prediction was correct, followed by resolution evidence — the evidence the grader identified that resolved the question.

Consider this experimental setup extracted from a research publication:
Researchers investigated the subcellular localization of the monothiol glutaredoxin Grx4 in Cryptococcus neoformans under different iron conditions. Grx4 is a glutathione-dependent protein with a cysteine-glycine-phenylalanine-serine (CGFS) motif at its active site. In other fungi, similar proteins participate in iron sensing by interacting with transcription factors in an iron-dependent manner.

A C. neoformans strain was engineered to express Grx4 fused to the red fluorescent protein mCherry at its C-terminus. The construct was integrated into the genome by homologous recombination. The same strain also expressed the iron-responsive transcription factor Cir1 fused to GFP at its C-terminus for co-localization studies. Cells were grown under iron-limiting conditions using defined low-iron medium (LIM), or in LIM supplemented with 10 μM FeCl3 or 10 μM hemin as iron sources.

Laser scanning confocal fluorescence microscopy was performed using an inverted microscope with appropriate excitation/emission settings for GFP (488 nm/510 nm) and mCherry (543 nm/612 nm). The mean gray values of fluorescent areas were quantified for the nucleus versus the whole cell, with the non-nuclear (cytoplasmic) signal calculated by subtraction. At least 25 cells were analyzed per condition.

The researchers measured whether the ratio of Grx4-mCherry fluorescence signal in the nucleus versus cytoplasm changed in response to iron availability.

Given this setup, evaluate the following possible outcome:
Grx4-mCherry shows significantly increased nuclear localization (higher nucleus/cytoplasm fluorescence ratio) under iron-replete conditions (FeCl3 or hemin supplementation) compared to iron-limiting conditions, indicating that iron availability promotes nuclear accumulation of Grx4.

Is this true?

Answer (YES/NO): NO